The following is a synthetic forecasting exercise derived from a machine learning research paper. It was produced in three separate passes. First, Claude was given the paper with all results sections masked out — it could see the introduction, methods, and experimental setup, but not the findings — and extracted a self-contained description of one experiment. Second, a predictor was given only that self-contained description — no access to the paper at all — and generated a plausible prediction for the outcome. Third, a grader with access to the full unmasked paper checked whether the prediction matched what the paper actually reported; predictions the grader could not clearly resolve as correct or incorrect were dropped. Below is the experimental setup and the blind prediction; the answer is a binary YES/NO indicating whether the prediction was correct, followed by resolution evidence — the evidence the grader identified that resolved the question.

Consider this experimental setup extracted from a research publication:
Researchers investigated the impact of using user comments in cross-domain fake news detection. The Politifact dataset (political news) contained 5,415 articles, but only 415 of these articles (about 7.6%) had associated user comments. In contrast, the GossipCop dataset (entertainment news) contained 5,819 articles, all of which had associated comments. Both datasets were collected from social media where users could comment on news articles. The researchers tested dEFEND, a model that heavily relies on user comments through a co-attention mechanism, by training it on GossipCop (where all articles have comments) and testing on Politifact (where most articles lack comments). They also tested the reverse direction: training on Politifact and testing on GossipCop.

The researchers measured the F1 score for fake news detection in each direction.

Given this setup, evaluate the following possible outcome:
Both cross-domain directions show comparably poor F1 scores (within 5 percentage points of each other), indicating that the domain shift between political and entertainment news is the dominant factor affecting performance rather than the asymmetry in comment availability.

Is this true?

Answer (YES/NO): NO